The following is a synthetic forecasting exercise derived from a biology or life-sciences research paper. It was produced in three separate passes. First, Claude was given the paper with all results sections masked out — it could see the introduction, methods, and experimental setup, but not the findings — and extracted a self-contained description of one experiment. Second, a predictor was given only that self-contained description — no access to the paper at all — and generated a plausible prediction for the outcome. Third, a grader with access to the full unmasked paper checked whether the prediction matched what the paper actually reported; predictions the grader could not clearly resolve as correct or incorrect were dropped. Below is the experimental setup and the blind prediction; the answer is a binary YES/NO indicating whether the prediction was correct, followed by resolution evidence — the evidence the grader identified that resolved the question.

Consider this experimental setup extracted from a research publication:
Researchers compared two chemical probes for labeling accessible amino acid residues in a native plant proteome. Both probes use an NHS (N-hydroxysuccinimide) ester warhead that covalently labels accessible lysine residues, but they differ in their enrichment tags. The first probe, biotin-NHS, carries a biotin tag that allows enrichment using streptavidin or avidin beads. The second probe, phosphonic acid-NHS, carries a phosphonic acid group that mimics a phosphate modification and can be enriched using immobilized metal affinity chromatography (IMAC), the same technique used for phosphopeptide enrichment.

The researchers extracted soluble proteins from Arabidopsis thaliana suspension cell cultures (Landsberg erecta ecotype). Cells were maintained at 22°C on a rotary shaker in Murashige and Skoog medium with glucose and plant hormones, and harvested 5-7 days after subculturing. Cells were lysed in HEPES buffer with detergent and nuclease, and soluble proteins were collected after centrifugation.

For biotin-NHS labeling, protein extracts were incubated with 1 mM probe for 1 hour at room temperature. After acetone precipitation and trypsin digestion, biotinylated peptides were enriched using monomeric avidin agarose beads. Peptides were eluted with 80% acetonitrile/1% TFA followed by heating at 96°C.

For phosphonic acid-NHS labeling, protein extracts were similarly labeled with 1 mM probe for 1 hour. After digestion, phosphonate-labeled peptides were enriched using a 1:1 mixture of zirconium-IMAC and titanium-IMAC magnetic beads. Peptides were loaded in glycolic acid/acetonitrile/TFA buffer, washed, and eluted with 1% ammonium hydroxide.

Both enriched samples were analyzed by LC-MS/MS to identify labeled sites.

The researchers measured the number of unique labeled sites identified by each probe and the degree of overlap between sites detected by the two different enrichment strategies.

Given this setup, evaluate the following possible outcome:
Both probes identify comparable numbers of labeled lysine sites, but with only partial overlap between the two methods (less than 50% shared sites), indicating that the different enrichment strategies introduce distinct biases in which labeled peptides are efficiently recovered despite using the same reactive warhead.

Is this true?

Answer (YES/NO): NO